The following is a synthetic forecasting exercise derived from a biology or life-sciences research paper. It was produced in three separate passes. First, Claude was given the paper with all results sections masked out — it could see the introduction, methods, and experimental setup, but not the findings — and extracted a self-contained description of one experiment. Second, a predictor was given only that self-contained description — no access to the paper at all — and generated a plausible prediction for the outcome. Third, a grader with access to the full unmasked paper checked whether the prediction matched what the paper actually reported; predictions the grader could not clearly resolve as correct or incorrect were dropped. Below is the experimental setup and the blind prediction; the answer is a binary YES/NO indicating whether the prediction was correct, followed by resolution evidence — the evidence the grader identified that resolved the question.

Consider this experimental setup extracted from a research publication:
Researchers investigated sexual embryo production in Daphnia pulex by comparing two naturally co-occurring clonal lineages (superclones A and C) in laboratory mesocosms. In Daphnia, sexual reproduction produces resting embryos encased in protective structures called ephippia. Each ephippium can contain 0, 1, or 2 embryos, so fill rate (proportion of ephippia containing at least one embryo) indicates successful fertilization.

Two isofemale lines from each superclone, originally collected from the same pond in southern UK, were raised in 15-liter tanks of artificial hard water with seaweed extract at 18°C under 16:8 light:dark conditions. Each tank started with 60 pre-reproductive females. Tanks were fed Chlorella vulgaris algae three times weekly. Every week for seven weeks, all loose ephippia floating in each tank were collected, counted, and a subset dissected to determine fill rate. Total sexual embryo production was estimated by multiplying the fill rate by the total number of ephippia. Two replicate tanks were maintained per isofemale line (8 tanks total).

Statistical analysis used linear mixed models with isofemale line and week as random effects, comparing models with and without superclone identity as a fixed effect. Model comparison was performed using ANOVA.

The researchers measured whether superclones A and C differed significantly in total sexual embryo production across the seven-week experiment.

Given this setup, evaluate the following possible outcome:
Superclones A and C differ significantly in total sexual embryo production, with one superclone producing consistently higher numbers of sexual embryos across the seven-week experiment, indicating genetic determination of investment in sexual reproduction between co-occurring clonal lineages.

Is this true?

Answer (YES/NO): YES